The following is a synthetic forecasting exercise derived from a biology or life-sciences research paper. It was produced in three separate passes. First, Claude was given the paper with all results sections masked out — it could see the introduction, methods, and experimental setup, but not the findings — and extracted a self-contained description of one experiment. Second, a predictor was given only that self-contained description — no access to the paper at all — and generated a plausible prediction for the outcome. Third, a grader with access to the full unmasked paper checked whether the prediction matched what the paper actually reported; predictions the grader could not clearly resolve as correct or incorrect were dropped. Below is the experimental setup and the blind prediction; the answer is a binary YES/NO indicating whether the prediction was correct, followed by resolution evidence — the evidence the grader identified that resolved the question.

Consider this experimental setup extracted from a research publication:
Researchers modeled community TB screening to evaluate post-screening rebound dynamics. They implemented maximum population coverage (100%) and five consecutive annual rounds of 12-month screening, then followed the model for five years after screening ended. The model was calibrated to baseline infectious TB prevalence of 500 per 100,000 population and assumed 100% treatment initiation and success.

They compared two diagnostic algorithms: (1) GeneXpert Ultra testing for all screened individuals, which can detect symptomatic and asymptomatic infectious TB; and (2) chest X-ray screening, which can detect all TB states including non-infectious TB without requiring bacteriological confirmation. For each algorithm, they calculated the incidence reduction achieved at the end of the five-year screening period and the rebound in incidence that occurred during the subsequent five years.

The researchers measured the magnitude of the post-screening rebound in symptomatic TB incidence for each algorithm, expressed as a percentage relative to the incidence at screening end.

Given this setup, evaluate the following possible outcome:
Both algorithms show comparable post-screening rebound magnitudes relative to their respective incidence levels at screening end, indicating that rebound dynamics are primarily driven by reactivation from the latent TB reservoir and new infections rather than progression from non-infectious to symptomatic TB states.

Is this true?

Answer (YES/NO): NO